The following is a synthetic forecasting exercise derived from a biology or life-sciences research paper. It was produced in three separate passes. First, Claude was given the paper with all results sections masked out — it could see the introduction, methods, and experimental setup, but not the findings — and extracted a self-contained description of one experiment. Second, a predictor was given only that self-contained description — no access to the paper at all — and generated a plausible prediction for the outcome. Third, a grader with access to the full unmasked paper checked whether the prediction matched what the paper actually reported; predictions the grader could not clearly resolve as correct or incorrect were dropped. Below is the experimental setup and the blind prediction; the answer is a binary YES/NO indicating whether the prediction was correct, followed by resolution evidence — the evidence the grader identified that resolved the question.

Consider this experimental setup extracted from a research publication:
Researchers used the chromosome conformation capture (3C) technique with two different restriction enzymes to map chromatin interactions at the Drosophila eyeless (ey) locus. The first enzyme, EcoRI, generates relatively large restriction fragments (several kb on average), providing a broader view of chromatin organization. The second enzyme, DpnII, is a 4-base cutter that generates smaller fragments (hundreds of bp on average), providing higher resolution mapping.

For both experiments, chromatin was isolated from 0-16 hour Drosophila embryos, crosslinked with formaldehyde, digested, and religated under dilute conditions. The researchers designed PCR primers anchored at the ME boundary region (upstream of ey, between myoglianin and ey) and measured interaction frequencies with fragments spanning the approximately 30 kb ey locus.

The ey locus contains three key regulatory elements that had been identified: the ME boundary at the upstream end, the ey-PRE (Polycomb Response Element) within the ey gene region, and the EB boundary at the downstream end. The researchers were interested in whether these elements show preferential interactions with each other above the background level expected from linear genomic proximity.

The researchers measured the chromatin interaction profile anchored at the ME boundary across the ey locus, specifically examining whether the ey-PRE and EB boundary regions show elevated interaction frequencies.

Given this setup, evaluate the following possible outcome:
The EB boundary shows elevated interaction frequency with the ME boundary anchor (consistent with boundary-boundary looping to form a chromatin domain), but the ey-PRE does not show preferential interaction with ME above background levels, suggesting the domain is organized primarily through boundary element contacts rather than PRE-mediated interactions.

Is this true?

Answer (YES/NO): NO